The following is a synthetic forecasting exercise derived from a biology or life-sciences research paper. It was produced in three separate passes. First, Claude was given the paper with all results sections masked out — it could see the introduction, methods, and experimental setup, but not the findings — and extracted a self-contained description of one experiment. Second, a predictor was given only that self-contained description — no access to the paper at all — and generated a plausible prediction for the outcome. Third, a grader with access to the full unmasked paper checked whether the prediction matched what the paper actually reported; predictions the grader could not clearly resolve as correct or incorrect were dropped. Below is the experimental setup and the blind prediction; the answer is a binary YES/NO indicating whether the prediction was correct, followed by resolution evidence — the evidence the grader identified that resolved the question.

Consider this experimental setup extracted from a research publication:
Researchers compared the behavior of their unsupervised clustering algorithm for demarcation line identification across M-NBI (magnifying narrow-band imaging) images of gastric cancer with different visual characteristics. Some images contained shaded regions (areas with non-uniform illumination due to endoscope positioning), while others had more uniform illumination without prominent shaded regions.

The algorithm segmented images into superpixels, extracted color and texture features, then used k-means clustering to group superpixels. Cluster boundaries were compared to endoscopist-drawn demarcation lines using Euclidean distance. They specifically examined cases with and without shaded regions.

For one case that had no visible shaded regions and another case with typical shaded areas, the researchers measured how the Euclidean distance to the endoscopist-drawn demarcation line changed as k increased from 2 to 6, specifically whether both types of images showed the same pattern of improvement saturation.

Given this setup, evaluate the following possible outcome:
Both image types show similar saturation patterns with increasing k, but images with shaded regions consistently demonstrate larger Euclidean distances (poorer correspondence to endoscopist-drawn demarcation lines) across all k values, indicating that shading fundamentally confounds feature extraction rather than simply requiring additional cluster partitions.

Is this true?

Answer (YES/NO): NO